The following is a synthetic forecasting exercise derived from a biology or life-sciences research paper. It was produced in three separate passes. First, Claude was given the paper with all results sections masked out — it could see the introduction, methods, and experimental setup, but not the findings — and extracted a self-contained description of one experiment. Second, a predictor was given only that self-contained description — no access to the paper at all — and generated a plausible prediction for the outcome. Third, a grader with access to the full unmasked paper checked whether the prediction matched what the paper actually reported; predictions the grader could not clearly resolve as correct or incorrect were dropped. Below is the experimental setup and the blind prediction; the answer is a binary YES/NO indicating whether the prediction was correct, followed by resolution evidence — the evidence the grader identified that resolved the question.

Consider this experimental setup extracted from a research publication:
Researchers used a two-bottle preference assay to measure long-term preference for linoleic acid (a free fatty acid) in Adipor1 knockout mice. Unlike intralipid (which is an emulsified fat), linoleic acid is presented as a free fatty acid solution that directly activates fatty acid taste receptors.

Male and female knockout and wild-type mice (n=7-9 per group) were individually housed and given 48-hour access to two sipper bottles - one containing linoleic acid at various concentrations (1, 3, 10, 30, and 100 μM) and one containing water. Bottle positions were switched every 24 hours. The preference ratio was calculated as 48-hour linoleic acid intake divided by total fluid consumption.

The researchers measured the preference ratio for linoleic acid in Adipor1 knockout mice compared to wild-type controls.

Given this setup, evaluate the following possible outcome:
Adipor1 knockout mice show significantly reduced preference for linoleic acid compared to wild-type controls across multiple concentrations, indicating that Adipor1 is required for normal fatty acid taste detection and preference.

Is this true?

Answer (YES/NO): NO